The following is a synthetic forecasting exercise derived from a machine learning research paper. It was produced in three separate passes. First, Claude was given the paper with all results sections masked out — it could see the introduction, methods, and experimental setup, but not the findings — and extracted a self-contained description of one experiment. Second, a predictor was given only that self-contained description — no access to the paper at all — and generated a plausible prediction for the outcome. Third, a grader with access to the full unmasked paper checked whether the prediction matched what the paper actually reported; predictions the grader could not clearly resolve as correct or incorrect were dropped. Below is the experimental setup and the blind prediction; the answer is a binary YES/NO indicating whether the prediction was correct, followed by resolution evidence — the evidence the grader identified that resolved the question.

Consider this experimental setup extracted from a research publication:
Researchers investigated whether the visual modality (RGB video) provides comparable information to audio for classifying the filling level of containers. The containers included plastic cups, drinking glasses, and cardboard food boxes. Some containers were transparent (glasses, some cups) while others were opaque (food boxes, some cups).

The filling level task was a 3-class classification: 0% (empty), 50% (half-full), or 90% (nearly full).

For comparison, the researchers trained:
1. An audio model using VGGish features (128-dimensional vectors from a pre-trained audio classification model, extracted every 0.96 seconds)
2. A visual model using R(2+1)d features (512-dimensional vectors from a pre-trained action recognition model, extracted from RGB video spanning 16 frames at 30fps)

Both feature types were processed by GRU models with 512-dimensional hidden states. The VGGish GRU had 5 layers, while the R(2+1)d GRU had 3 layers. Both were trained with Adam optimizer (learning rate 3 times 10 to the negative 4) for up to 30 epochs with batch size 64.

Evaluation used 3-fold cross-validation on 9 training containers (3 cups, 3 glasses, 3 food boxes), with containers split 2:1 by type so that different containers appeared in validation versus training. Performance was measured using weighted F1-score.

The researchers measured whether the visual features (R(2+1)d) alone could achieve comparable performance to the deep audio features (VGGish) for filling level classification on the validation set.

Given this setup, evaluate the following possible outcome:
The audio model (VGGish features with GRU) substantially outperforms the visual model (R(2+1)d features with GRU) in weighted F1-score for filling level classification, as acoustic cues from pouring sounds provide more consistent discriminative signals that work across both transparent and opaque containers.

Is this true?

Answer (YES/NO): NO